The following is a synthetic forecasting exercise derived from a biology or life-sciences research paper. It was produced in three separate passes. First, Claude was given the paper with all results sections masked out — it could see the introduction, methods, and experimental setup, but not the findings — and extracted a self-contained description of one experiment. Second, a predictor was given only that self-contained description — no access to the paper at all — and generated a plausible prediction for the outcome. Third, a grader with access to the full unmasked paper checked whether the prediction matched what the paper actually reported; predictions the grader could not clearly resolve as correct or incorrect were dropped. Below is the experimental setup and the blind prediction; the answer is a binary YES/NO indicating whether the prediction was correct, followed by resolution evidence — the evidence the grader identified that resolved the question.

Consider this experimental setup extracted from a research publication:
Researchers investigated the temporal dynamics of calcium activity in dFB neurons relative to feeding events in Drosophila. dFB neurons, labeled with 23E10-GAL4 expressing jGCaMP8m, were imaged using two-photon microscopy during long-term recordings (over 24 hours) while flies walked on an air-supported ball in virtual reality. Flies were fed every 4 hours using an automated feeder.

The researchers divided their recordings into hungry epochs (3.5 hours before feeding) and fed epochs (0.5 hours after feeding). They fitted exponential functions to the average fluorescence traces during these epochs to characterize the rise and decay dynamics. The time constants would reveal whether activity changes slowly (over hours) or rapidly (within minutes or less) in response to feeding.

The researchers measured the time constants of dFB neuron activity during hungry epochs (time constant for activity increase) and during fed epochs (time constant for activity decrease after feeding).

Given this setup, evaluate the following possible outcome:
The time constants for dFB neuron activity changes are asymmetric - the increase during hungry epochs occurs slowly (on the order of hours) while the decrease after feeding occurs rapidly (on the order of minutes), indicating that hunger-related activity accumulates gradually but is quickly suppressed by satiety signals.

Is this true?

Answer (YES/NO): YES